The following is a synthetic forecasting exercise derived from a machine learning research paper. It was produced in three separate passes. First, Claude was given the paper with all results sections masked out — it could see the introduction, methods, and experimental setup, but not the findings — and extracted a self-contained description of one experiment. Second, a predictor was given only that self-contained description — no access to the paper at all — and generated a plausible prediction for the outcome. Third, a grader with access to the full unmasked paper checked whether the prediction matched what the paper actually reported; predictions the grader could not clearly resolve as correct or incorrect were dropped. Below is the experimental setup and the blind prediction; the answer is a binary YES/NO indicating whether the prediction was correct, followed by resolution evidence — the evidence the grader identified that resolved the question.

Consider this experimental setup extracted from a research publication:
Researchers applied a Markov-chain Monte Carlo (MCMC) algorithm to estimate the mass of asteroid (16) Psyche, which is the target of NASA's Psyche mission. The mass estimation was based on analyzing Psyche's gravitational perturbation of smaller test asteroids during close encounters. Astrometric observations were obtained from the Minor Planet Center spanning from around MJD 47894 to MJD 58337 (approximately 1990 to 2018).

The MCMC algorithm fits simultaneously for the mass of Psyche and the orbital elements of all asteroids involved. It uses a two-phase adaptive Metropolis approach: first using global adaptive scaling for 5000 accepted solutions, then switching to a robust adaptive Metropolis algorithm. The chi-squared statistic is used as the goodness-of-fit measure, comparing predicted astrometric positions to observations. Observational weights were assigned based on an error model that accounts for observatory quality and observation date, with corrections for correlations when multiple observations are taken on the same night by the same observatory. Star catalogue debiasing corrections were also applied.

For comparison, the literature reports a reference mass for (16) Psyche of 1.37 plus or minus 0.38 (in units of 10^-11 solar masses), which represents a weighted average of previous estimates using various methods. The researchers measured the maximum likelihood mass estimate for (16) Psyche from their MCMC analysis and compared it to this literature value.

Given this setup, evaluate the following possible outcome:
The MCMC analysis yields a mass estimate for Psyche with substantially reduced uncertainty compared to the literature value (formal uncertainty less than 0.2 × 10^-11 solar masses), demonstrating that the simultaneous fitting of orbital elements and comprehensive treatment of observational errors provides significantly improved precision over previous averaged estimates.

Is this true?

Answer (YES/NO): NO